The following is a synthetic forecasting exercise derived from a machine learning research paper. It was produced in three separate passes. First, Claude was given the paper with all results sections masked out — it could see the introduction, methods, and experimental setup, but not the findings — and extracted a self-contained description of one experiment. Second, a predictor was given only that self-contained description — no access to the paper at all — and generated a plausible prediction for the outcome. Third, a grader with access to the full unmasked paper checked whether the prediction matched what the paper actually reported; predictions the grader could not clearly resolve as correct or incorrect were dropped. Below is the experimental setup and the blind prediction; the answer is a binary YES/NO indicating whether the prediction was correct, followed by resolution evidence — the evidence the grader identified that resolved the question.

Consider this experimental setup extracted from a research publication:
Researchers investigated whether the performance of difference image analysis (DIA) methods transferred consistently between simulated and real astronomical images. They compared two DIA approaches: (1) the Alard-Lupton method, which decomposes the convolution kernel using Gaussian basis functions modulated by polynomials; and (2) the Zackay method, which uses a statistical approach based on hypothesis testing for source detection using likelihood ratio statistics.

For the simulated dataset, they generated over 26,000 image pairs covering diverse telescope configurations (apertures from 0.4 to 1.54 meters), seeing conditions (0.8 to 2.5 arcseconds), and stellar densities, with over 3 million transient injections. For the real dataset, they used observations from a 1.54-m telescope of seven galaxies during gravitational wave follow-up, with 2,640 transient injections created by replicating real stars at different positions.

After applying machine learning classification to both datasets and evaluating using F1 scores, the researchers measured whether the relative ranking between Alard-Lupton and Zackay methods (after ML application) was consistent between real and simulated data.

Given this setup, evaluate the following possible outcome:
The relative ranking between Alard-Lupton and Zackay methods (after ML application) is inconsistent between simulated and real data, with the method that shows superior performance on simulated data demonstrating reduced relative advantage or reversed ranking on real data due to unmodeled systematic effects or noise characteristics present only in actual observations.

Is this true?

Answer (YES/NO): NO